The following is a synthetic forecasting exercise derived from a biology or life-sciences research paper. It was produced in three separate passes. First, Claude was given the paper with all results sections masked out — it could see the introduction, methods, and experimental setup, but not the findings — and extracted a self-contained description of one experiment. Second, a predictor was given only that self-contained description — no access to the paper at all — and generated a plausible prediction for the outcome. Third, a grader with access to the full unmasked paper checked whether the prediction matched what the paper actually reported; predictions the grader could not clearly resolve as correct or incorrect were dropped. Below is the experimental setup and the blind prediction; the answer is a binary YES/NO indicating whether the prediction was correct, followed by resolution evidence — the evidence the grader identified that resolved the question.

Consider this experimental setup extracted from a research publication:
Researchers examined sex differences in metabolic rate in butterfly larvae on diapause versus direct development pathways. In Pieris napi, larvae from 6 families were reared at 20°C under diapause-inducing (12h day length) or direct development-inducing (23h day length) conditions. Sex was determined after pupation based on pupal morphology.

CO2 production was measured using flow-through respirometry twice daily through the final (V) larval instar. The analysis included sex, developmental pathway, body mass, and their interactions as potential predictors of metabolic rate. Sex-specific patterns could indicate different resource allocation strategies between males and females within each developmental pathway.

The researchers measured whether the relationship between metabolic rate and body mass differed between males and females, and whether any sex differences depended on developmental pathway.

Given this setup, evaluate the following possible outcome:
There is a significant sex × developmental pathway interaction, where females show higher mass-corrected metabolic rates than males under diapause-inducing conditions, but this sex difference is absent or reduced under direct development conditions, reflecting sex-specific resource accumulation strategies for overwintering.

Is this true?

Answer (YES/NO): NO